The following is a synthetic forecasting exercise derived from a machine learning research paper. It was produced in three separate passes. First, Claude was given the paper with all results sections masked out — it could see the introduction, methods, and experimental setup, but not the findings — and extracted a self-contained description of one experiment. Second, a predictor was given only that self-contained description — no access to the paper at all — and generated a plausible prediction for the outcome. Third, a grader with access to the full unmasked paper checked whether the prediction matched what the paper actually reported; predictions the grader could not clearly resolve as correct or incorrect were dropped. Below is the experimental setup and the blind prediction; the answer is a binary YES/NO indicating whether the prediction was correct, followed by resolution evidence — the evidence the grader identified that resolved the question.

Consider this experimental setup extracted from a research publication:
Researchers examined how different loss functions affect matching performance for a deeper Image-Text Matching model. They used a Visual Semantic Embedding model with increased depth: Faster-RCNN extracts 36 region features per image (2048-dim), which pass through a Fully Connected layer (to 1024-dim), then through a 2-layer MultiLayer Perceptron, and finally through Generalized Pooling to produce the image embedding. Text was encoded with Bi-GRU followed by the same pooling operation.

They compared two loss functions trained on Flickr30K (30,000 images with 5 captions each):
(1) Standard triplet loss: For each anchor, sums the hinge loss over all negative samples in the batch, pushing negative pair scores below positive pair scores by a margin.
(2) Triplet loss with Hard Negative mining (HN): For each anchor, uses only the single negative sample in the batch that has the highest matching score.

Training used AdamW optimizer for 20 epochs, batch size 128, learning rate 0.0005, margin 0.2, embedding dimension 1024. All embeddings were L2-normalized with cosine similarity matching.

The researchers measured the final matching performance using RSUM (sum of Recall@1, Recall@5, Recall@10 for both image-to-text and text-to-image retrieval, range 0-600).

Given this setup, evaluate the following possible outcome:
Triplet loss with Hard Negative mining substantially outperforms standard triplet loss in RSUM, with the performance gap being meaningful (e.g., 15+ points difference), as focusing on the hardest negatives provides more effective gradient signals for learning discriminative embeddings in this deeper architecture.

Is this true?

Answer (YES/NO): NO